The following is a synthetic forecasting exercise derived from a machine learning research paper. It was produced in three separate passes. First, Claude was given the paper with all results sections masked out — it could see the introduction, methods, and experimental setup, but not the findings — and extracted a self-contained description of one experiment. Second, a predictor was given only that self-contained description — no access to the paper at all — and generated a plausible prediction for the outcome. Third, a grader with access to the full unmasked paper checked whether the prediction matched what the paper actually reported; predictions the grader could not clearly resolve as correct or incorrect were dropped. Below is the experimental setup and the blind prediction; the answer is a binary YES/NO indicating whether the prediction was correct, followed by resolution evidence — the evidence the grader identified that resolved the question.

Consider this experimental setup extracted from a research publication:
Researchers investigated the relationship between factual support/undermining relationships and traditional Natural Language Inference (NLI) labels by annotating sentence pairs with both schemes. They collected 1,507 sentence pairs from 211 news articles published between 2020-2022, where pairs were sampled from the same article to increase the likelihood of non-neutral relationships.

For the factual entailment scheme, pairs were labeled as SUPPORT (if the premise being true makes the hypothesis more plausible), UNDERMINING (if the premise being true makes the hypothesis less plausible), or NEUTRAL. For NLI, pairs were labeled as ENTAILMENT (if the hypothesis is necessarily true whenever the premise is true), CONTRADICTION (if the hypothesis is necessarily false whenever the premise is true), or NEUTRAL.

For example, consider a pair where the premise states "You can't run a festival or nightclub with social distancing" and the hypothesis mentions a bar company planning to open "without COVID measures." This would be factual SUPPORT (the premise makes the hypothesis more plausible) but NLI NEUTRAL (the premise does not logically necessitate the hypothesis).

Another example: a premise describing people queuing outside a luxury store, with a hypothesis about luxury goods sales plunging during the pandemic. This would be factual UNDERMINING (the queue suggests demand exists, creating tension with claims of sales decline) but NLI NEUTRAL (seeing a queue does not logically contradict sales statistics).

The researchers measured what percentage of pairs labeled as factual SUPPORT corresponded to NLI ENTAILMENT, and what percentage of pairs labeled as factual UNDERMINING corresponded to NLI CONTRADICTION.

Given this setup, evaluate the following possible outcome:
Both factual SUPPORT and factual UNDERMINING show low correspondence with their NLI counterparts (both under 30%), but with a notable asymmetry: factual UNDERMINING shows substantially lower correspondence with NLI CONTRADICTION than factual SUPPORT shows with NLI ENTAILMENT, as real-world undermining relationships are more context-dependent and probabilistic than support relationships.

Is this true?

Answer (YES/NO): NO